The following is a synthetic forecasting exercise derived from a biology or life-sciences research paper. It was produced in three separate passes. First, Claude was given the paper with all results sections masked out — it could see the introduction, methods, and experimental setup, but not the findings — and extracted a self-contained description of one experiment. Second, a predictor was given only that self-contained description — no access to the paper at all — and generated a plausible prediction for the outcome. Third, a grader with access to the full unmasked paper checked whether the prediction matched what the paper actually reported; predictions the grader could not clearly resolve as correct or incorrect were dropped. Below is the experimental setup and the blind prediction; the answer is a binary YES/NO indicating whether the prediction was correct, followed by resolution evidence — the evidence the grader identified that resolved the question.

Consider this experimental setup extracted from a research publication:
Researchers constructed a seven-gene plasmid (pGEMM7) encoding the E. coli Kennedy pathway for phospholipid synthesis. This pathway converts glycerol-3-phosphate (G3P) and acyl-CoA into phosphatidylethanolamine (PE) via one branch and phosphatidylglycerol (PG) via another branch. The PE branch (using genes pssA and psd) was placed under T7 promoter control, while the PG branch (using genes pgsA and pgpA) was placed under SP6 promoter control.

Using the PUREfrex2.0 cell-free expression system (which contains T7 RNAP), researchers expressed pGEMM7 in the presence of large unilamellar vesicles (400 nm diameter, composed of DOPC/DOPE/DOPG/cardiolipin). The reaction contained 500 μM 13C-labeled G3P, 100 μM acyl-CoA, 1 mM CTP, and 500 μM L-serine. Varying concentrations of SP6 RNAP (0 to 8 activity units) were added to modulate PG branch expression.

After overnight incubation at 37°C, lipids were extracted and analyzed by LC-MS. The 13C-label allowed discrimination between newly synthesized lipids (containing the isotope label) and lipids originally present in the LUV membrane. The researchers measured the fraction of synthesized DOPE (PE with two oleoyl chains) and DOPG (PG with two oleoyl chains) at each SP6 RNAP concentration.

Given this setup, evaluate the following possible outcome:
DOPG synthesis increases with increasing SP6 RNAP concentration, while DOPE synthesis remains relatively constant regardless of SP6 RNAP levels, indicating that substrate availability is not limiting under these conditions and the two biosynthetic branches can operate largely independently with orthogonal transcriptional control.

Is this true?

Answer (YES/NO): YES